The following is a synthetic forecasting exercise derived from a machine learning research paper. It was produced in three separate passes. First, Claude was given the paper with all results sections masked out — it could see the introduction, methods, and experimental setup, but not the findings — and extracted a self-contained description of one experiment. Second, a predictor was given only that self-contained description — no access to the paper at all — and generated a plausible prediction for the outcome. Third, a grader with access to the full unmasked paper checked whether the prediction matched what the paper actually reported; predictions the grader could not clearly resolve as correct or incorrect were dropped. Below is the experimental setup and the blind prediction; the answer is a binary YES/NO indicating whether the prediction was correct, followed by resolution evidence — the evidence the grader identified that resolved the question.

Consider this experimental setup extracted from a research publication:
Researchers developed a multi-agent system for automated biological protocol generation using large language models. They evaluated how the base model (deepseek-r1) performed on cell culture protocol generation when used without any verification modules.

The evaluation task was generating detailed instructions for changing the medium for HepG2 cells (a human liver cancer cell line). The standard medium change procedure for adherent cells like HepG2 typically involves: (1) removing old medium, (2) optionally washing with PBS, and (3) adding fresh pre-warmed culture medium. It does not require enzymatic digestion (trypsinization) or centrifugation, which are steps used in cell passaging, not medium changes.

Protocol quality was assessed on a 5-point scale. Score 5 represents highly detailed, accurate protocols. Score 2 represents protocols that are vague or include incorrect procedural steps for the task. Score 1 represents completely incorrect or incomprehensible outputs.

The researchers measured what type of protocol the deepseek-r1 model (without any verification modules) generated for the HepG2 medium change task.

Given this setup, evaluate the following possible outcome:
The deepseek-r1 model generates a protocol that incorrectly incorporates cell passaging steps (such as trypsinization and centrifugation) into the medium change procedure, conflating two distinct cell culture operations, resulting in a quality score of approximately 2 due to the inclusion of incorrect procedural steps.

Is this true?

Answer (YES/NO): YES